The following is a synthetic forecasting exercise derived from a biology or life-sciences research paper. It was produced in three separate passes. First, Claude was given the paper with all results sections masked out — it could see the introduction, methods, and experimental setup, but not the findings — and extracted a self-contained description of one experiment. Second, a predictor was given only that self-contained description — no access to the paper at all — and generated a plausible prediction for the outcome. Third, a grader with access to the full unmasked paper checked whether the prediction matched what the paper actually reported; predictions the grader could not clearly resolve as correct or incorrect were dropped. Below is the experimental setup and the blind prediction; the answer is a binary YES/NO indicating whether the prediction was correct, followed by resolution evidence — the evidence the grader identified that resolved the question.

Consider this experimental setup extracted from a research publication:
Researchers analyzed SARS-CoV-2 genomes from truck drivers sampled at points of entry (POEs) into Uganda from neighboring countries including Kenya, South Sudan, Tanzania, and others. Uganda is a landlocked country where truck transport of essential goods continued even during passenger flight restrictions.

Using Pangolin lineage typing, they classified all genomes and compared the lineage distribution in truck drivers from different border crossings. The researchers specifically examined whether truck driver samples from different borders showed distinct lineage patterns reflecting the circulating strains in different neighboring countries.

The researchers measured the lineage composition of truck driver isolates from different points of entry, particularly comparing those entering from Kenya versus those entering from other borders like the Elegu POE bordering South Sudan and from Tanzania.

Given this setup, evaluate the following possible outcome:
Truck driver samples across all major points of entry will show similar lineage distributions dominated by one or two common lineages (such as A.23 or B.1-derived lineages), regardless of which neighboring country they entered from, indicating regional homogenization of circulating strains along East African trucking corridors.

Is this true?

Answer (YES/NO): NO